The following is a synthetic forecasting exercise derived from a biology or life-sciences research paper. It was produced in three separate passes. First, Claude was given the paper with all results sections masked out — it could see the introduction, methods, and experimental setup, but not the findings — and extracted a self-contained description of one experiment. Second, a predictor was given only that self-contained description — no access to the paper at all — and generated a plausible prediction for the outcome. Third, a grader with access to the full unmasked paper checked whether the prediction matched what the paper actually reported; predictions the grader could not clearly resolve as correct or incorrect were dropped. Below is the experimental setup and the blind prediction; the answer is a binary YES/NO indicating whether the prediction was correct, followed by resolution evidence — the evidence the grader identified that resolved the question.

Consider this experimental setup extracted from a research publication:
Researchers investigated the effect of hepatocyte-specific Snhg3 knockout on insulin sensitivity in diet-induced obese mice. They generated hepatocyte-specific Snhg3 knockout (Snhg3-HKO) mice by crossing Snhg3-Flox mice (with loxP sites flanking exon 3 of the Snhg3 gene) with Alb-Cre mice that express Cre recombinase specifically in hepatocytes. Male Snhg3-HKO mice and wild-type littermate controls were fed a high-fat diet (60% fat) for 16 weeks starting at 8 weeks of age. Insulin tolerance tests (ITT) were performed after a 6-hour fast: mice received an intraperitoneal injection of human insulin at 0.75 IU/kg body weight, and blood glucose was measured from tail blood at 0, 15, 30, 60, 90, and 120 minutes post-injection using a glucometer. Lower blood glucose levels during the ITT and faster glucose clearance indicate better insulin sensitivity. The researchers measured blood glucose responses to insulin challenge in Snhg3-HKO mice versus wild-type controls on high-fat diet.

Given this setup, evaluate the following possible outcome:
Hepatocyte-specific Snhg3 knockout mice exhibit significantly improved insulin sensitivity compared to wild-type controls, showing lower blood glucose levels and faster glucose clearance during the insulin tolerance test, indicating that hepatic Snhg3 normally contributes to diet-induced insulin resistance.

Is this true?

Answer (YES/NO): YES